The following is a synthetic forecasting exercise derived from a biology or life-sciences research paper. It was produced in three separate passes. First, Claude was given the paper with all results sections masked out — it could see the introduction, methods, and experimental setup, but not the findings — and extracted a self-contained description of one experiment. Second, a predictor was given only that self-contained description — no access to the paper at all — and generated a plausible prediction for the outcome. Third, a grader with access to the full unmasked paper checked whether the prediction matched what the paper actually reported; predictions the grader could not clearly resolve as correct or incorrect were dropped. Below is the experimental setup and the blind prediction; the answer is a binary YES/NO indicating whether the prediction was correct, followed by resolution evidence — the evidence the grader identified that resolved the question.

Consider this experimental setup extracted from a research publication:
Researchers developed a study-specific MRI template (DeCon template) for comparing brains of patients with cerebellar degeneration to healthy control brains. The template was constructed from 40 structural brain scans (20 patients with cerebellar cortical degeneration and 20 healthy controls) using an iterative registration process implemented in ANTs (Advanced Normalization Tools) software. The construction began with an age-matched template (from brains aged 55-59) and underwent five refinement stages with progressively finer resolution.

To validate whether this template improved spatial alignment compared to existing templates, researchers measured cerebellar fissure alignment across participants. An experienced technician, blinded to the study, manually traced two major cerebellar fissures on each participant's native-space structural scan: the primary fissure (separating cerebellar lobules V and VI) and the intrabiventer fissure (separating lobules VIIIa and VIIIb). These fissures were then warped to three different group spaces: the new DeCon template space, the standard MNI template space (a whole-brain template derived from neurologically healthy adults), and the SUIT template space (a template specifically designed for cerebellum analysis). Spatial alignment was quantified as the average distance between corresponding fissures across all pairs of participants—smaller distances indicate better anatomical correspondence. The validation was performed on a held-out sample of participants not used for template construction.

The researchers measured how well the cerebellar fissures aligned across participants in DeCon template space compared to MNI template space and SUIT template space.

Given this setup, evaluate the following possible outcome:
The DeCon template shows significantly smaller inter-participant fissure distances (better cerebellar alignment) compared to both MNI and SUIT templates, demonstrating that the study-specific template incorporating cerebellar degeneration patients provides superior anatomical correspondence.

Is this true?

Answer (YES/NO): YES